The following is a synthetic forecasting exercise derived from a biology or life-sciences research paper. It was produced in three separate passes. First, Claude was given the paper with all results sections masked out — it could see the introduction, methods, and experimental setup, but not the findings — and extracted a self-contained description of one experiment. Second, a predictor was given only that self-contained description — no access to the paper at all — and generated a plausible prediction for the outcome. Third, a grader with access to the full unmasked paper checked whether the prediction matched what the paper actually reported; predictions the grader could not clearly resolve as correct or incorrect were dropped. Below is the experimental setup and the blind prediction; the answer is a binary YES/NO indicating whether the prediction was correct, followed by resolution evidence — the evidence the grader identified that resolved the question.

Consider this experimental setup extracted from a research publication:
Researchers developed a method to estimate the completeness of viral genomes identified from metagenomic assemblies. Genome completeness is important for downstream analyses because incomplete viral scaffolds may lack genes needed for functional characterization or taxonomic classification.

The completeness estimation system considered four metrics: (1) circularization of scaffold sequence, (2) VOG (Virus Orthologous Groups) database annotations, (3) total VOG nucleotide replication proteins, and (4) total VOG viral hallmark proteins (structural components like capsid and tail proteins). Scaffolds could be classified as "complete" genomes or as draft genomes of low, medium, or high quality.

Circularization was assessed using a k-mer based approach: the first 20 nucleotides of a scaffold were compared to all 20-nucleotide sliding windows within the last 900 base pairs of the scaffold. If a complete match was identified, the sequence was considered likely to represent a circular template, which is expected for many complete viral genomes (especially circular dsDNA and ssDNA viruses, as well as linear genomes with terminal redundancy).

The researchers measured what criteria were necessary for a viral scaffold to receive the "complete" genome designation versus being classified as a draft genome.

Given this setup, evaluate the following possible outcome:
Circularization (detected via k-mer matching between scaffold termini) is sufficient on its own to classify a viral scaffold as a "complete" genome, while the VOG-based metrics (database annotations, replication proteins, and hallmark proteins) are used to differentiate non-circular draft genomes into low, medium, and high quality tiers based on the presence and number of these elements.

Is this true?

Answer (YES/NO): YES